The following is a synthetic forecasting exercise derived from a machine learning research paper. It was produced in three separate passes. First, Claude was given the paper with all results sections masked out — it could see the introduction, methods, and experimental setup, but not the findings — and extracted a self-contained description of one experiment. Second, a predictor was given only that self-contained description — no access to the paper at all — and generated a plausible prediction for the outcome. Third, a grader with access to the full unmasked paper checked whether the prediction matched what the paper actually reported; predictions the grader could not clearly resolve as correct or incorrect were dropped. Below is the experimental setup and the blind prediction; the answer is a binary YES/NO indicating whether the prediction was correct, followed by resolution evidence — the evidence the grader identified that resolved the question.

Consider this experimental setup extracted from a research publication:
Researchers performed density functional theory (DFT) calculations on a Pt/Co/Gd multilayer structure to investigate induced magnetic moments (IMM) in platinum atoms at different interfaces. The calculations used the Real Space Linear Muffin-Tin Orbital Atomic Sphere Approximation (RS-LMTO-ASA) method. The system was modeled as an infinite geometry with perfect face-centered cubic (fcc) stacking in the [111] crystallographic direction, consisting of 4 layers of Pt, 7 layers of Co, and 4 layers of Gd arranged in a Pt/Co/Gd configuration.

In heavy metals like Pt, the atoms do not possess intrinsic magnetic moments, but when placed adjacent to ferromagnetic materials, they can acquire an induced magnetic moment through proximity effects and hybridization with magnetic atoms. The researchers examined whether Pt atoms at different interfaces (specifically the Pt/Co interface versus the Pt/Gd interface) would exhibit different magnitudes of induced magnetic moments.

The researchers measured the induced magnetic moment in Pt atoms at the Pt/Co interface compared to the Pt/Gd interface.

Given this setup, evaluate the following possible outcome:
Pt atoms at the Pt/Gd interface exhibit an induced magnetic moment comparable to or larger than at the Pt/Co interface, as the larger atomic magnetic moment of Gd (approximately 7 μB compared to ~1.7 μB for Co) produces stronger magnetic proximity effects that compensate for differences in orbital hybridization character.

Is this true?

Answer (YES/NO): NO